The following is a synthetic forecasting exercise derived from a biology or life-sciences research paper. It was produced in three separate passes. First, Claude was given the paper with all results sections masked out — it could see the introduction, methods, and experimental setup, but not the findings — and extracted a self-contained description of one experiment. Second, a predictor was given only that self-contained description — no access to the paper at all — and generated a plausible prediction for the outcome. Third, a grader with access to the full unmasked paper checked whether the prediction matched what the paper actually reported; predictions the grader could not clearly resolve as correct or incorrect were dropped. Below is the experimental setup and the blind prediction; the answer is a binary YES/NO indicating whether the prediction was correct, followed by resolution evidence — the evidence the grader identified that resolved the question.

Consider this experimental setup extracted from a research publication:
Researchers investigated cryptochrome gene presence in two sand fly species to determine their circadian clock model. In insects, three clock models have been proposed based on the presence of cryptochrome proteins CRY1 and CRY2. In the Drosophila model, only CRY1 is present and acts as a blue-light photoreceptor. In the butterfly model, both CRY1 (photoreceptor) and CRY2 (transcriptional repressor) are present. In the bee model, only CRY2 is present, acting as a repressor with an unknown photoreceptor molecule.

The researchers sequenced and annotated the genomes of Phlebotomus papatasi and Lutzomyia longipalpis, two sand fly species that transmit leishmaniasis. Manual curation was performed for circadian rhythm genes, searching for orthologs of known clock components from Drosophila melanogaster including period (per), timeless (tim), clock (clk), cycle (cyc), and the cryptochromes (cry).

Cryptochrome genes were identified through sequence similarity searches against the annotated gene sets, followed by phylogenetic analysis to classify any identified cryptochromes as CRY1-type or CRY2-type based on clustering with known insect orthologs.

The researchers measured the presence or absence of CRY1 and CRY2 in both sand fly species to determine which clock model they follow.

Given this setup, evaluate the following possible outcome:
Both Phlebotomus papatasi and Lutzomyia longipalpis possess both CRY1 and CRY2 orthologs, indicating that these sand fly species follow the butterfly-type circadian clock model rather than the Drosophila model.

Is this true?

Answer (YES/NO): NO